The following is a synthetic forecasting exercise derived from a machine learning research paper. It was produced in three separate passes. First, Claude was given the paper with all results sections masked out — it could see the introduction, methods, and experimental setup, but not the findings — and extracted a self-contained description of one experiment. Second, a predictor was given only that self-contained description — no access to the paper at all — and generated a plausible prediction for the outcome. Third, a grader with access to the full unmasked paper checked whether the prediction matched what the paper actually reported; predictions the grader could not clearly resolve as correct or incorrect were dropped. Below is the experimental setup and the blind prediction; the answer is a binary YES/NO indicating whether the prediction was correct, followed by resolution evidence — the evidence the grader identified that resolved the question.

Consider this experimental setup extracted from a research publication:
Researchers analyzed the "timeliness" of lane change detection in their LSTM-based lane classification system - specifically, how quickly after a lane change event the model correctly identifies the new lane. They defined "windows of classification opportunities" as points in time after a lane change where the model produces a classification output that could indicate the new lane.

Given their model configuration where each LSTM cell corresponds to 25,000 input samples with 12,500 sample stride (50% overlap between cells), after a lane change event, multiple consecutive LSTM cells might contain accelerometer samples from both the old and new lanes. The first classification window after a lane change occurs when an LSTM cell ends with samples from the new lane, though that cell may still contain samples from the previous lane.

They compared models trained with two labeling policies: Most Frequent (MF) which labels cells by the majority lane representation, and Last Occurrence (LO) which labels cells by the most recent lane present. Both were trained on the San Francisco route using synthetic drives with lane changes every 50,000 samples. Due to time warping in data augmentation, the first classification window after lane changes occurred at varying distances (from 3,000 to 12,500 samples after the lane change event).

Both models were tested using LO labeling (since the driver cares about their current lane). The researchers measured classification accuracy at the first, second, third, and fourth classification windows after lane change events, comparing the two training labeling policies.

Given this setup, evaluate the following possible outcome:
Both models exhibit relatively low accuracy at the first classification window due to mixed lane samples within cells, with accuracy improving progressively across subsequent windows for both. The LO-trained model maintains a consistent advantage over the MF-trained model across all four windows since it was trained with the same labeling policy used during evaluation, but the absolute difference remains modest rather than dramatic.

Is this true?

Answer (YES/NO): NO